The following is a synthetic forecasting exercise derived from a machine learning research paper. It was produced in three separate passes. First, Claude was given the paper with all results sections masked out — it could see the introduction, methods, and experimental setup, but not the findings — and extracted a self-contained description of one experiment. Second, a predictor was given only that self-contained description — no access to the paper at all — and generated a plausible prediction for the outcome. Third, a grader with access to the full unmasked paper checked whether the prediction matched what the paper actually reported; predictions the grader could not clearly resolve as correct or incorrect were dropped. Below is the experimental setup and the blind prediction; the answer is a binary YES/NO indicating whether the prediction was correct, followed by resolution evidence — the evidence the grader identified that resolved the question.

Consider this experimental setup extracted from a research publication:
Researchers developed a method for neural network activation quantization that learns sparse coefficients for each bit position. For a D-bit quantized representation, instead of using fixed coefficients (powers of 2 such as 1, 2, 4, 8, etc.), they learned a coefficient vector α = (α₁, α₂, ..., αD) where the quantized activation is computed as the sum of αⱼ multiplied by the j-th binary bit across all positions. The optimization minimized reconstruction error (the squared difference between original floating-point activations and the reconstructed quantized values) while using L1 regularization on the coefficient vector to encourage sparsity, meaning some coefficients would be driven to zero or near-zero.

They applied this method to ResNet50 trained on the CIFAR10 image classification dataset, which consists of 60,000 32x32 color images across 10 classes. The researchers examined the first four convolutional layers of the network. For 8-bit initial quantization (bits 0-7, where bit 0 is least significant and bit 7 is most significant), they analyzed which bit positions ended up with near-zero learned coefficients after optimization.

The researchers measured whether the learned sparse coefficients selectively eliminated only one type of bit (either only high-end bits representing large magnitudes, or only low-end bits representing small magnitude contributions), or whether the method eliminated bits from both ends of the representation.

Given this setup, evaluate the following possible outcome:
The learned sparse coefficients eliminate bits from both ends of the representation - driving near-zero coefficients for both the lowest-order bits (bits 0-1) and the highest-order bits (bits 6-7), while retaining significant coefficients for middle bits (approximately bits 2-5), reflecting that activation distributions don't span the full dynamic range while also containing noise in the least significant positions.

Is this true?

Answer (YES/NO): YES